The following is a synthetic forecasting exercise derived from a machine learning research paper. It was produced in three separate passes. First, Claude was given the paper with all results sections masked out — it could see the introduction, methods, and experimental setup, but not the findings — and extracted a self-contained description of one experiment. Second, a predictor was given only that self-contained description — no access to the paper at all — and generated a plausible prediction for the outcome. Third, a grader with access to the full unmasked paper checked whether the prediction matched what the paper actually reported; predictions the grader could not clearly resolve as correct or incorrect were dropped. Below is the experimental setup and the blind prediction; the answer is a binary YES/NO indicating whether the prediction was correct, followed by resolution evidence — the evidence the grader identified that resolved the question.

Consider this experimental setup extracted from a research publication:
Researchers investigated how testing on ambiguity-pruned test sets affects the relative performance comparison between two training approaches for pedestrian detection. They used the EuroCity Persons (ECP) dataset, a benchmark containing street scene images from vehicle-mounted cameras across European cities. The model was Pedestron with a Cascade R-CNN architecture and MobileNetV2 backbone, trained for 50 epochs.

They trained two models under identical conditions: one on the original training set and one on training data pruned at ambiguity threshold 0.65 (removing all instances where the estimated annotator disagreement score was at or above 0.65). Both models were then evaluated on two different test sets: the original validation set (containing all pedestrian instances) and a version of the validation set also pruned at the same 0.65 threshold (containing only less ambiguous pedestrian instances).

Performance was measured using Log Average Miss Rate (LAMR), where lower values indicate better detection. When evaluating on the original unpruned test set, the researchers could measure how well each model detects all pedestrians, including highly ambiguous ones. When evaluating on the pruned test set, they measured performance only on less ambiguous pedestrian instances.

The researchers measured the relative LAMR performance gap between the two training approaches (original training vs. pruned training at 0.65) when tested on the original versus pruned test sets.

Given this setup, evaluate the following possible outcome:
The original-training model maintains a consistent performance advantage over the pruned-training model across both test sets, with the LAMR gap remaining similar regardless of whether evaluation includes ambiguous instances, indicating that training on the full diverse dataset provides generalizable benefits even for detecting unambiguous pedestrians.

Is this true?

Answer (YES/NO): NO